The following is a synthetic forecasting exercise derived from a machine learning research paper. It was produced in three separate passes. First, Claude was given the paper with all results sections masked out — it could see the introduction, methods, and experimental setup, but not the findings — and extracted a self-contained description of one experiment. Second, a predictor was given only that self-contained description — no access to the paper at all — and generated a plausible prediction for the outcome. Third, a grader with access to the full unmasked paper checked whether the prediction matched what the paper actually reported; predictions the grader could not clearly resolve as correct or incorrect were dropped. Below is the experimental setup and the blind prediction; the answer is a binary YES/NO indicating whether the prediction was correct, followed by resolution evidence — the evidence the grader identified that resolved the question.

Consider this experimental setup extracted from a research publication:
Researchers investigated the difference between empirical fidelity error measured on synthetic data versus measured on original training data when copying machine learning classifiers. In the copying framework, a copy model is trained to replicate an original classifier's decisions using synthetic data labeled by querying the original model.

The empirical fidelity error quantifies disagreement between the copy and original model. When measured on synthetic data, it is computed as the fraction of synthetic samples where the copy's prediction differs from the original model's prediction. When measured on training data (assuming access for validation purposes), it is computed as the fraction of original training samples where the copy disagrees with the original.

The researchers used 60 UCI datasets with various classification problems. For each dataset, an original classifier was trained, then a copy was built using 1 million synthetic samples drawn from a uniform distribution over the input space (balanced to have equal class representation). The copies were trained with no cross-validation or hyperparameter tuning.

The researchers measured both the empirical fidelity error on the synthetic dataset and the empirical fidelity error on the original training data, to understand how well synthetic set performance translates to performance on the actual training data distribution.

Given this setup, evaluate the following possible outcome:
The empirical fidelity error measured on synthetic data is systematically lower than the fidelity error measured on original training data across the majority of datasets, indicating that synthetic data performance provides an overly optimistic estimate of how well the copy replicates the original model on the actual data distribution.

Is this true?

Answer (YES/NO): NO